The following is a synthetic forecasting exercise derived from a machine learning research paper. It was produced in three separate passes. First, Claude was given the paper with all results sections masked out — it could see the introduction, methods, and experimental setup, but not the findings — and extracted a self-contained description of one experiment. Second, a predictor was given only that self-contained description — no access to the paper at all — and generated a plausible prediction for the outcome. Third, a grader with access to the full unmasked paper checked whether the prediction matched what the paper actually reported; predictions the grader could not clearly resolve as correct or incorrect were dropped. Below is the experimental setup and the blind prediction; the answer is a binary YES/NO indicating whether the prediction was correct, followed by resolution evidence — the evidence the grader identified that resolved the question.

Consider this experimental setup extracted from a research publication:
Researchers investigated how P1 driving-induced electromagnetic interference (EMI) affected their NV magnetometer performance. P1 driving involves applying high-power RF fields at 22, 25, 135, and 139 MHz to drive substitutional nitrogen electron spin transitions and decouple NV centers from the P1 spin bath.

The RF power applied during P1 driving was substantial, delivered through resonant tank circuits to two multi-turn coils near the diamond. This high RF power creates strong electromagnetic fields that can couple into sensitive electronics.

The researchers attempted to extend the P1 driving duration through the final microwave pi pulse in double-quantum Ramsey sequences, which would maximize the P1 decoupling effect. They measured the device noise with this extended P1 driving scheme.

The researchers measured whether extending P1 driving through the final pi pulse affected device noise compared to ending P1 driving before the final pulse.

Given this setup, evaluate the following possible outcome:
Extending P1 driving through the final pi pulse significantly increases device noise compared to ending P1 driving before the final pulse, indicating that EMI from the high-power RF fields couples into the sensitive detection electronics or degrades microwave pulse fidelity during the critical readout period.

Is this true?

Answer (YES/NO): YES